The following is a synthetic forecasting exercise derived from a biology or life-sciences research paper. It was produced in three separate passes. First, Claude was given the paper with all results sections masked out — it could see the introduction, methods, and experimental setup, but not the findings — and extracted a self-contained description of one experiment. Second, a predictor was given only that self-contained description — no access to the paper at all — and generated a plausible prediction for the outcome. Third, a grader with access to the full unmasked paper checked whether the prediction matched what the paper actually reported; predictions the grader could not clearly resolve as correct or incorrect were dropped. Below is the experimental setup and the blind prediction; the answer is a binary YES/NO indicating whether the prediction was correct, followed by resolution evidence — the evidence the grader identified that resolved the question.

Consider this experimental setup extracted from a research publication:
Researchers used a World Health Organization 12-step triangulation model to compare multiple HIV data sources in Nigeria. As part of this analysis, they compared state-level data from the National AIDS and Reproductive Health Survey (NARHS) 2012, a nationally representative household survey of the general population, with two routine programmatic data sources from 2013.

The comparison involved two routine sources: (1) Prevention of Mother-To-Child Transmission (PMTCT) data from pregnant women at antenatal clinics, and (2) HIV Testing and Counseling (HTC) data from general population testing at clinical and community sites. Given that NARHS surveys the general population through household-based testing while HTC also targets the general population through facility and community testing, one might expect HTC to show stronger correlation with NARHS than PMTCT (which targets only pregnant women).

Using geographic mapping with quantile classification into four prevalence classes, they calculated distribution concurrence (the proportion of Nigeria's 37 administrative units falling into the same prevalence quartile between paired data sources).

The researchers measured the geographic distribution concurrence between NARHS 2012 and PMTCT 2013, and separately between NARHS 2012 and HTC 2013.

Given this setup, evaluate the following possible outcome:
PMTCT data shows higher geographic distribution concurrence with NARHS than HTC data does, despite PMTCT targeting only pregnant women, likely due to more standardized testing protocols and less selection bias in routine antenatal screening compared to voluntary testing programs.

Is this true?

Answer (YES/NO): YES